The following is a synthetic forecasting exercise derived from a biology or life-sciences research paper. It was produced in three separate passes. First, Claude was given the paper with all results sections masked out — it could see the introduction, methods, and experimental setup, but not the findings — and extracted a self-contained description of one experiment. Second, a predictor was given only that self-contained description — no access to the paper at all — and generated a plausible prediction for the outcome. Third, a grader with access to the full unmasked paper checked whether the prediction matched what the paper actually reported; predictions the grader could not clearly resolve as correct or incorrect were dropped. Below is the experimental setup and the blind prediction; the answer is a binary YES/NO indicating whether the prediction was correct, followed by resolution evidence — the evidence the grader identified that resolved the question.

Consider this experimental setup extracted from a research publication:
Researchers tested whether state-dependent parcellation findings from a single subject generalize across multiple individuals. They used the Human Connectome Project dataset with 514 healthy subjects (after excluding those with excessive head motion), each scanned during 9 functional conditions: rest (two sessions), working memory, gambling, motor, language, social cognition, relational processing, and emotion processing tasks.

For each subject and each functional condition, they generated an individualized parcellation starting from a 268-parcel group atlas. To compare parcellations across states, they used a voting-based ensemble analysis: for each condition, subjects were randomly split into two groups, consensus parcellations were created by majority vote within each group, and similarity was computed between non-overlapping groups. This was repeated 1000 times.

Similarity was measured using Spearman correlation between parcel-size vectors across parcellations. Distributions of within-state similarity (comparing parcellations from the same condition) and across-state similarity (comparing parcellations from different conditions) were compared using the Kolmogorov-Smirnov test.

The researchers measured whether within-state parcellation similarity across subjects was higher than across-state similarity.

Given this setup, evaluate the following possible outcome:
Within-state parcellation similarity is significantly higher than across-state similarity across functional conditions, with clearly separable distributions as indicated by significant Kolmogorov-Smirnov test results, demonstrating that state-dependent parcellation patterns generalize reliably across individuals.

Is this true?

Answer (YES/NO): YES